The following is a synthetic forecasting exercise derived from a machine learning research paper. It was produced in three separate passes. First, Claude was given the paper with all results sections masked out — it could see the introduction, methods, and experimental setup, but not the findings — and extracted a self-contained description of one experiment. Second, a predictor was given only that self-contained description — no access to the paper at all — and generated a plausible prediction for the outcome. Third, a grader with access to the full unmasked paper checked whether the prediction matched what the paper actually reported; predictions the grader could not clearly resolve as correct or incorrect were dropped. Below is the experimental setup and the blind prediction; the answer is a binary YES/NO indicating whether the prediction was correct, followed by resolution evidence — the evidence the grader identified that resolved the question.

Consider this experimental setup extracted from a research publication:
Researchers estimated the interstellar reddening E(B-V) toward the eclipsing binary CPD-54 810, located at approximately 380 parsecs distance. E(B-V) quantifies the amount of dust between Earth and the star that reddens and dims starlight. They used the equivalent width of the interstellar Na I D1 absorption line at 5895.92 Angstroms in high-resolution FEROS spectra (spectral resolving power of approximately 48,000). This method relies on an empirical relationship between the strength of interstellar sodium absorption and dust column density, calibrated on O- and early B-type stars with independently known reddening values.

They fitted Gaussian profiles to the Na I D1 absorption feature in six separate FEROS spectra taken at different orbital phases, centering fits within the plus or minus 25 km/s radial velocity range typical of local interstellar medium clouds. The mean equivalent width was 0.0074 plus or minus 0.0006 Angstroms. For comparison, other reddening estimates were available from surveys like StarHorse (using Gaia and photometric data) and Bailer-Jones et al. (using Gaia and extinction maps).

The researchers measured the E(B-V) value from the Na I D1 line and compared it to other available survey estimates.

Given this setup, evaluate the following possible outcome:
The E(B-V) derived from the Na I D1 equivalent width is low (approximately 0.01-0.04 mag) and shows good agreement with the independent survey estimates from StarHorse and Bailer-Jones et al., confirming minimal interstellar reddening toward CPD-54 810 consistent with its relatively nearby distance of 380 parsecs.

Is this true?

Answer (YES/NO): NO